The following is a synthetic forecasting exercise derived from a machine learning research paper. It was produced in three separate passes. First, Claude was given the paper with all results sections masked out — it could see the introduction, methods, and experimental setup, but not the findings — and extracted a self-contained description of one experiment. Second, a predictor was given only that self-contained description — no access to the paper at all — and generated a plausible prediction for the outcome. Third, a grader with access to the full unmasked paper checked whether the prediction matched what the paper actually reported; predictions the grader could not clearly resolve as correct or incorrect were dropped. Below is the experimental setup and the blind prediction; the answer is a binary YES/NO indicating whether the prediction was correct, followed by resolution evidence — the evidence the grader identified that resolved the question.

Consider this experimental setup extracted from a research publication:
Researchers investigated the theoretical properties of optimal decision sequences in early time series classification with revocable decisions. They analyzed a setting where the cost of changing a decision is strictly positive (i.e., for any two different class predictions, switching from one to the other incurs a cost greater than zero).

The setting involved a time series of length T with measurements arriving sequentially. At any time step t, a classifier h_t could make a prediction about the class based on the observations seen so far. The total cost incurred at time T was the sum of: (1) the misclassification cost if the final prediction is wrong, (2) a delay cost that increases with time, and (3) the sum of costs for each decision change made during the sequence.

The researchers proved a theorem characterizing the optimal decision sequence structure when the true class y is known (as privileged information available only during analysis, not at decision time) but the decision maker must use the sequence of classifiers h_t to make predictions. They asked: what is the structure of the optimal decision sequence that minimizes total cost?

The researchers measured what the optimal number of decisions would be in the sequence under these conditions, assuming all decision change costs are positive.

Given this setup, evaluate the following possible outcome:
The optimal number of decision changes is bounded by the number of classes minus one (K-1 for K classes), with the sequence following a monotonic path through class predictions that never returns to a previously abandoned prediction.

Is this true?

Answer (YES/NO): NO